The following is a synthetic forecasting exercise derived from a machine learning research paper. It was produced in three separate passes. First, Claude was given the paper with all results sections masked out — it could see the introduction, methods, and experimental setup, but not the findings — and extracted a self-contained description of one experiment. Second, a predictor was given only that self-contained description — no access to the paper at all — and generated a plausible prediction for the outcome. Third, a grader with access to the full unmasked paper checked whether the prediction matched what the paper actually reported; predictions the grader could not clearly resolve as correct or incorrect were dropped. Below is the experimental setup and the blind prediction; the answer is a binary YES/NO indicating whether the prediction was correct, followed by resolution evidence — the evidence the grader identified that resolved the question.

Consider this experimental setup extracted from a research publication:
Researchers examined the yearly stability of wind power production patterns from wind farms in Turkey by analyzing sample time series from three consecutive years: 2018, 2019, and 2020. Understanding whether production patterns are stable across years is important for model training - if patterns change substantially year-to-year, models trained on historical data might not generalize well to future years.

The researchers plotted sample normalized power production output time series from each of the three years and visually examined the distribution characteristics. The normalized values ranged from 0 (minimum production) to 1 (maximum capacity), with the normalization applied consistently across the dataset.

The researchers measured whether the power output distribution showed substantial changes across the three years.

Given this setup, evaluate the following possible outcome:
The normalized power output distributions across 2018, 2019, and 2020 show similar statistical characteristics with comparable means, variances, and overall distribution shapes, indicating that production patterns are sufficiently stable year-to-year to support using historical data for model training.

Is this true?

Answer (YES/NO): YES